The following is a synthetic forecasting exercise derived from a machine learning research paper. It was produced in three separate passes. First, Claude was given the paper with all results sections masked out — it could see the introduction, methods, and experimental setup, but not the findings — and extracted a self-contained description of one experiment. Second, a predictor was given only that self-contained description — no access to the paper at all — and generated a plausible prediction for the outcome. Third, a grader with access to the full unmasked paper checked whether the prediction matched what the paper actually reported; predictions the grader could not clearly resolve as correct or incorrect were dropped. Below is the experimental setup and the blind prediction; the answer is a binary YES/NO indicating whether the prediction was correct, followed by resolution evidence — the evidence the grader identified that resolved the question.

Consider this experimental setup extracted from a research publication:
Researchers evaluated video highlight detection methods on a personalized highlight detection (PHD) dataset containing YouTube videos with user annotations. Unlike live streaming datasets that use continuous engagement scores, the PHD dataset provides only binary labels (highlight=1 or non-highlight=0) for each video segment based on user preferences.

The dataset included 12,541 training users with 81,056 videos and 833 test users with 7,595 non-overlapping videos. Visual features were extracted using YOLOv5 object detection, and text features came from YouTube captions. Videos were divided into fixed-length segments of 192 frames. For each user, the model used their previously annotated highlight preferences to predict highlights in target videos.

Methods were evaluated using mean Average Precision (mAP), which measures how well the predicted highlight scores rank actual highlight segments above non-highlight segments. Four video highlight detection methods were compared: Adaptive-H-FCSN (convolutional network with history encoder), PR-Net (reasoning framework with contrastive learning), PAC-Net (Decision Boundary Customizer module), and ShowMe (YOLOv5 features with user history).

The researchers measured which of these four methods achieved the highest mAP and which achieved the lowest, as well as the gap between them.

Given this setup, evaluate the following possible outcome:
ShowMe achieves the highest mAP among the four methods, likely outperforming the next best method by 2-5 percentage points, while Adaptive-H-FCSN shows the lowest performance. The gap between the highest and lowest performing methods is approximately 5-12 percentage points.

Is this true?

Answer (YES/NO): NO